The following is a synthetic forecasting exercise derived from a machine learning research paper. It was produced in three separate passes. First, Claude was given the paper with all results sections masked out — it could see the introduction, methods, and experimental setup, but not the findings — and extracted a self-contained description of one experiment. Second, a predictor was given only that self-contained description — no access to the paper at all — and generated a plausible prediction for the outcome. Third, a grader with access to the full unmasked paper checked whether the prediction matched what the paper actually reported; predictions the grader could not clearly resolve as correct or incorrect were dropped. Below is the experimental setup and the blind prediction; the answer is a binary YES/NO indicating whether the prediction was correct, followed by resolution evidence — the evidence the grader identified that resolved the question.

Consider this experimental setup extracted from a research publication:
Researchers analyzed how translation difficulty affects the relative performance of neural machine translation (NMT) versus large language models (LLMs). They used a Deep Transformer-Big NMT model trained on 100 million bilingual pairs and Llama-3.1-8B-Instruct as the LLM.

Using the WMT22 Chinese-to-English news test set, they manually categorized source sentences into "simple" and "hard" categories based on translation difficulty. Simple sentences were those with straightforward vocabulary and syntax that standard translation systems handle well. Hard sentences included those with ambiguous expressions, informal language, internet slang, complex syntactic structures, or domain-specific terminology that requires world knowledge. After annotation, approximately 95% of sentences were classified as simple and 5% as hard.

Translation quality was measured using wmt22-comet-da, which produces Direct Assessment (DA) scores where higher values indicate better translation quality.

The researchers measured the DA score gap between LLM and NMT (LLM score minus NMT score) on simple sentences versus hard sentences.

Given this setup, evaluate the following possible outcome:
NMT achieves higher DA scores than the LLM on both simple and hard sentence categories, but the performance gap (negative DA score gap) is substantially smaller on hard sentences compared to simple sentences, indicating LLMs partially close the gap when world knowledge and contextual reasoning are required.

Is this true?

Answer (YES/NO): NO